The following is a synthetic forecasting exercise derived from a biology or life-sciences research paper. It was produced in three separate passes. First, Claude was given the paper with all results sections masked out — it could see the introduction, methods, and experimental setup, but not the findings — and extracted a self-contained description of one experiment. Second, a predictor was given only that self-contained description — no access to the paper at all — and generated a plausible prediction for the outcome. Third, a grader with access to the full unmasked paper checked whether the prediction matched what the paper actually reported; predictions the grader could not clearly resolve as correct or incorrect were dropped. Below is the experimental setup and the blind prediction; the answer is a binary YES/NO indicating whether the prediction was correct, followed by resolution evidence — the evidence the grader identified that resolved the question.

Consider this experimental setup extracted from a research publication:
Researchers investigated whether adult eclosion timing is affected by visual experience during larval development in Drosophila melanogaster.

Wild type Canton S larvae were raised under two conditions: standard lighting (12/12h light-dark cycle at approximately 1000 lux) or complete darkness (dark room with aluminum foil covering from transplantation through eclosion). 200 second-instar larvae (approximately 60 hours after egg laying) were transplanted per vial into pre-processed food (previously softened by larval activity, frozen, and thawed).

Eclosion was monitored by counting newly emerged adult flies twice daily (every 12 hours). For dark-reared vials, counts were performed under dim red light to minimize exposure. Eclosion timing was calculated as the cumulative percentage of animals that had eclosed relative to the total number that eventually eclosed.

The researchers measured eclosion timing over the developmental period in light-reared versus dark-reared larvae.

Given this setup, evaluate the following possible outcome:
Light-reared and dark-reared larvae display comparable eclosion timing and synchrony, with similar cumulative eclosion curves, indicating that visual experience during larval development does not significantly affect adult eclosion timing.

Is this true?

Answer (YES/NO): NO